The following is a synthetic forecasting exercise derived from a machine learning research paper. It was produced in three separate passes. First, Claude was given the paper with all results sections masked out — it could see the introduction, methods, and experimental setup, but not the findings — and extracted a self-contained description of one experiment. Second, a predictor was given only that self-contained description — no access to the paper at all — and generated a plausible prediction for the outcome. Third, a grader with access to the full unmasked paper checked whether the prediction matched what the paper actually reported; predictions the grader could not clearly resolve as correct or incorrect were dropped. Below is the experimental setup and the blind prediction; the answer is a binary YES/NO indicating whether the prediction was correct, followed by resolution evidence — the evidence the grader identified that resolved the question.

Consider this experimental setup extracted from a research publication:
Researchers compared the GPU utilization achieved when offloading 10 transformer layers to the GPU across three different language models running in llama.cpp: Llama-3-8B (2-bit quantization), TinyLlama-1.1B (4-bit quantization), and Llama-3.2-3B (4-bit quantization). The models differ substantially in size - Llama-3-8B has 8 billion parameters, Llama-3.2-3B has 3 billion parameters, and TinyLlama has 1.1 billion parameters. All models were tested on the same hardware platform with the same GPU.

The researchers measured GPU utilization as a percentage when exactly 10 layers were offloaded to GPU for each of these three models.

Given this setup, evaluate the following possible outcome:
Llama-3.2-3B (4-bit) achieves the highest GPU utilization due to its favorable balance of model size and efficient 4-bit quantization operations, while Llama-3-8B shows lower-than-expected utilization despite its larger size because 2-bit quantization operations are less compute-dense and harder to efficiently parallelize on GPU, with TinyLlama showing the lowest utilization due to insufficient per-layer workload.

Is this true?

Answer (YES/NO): NO